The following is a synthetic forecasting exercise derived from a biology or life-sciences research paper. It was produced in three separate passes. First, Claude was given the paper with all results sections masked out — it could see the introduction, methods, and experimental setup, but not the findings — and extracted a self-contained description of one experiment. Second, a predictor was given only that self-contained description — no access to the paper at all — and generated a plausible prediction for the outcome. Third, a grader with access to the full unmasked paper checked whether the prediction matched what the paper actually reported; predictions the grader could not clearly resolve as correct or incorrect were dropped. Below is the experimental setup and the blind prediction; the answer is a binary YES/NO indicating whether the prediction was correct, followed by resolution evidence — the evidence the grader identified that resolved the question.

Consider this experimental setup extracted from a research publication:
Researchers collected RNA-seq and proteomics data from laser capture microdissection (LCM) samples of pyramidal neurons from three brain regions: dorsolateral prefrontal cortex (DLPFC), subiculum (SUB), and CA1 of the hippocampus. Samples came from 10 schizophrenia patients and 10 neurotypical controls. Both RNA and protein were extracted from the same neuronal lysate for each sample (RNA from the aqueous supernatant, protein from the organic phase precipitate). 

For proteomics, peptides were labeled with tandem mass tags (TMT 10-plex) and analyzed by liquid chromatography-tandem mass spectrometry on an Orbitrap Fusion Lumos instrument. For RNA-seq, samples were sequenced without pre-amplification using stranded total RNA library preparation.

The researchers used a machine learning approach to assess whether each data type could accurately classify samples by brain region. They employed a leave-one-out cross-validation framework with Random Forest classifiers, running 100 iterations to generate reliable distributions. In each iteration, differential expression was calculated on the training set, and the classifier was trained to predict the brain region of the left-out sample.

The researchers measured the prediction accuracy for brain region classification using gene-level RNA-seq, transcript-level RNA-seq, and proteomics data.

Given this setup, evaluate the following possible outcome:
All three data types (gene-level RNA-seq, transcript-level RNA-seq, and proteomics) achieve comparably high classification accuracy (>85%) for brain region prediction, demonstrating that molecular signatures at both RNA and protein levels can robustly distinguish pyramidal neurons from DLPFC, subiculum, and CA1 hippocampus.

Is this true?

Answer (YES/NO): NO